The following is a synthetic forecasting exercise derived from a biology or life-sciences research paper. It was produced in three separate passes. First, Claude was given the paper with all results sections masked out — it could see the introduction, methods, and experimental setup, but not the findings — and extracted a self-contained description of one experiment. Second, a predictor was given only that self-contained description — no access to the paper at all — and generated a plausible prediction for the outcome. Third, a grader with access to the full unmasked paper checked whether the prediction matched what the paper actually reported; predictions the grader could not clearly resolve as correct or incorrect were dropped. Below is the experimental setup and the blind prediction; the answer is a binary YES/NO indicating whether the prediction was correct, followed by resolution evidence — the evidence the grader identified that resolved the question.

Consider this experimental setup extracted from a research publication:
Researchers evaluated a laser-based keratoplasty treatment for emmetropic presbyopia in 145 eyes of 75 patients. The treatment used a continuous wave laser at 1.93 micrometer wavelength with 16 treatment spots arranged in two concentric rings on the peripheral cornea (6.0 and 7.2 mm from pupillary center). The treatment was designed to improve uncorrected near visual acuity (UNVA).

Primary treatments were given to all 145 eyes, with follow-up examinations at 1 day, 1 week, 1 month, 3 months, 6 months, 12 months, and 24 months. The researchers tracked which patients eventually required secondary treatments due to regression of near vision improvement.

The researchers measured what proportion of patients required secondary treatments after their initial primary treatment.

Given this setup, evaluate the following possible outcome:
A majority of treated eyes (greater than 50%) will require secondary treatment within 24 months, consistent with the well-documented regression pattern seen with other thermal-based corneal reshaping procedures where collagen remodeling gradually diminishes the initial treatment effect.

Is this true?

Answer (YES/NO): NO